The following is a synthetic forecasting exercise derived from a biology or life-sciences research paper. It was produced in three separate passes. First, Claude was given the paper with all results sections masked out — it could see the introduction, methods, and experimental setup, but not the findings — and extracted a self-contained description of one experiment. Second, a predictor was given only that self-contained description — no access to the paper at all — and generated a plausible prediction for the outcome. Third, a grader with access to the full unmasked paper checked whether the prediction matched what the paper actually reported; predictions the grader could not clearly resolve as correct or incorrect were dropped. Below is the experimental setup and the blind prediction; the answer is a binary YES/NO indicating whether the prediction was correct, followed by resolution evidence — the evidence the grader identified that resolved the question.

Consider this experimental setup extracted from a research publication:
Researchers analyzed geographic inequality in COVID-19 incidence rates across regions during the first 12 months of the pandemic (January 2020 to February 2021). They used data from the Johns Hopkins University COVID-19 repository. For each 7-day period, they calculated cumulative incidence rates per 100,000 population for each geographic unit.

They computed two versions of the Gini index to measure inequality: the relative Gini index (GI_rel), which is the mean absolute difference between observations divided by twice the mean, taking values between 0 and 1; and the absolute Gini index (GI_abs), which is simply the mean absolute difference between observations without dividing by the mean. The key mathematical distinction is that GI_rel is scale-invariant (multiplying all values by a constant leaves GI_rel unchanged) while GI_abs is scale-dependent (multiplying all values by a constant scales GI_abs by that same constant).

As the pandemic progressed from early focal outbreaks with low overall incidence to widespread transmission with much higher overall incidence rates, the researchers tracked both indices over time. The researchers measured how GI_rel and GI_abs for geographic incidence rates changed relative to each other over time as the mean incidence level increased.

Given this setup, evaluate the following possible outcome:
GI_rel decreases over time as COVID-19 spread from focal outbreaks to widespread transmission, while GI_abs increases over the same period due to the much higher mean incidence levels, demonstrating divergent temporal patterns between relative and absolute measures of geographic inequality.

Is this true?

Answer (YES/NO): YES